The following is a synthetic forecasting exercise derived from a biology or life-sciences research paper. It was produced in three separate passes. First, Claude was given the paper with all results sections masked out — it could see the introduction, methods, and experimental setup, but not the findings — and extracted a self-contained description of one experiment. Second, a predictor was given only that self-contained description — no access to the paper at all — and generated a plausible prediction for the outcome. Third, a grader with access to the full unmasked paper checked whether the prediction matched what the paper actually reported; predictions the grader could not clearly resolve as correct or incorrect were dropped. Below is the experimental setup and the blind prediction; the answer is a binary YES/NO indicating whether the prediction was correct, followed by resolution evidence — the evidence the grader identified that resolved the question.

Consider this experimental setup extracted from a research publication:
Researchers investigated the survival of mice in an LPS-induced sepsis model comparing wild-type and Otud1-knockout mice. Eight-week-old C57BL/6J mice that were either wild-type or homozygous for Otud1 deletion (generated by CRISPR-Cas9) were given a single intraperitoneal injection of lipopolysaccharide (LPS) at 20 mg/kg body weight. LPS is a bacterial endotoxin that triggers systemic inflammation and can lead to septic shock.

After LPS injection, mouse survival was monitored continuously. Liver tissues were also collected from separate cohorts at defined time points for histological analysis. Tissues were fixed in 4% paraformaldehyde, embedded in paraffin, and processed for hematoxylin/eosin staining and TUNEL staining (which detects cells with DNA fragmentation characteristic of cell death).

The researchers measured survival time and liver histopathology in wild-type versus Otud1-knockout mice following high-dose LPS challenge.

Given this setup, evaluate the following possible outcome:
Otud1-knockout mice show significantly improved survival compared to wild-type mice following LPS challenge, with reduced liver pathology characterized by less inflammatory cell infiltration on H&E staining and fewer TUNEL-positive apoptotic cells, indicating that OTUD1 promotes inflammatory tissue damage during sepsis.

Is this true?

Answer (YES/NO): NO